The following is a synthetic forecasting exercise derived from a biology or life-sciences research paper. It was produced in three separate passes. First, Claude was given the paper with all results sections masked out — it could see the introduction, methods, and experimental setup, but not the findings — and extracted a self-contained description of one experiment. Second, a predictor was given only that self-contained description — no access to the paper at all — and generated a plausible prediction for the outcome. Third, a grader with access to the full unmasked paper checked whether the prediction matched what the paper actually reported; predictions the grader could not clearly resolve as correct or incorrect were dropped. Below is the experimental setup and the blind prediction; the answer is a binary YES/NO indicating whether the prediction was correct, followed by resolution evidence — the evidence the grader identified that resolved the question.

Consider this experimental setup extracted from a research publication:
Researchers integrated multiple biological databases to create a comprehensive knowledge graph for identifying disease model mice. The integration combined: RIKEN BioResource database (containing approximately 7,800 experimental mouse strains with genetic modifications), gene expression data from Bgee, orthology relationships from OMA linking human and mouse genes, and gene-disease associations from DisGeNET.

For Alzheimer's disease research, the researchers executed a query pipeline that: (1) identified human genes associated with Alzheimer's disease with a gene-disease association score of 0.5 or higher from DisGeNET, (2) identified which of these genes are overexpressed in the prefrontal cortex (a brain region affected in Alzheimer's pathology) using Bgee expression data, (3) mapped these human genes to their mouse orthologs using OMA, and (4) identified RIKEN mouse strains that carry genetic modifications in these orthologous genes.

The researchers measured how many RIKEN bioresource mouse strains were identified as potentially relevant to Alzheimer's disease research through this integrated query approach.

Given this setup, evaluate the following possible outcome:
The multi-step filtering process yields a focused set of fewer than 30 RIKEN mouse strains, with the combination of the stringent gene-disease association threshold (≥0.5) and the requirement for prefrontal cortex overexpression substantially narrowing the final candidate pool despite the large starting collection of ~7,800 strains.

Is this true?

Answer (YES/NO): YES